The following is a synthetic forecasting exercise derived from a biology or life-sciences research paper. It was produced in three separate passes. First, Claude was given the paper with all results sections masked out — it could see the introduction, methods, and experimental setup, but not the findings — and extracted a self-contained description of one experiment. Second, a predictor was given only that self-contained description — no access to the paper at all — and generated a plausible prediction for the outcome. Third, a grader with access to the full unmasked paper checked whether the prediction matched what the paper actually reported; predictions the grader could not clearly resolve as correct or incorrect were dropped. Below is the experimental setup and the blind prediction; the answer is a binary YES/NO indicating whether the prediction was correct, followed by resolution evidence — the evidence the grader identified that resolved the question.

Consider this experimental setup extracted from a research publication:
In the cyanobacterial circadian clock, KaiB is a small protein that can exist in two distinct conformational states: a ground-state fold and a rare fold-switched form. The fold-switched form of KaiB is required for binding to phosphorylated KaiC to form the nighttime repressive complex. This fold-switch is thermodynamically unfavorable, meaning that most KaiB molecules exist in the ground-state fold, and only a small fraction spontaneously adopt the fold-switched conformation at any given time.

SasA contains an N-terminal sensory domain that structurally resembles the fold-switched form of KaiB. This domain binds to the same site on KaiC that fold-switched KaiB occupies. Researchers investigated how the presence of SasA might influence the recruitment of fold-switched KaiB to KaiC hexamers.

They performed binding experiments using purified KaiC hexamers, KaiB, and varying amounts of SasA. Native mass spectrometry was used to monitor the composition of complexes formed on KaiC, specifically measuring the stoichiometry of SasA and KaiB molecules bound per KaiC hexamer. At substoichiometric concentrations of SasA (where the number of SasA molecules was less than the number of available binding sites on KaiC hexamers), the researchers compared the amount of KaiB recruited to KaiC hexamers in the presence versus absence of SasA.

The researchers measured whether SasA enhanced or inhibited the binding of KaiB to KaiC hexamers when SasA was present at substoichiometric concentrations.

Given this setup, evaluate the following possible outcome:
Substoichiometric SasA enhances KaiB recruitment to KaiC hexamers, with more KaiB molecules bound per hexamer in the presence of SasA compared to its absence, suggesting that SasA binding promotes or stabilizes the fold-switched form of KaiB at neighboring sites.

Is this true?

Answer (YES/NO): YES